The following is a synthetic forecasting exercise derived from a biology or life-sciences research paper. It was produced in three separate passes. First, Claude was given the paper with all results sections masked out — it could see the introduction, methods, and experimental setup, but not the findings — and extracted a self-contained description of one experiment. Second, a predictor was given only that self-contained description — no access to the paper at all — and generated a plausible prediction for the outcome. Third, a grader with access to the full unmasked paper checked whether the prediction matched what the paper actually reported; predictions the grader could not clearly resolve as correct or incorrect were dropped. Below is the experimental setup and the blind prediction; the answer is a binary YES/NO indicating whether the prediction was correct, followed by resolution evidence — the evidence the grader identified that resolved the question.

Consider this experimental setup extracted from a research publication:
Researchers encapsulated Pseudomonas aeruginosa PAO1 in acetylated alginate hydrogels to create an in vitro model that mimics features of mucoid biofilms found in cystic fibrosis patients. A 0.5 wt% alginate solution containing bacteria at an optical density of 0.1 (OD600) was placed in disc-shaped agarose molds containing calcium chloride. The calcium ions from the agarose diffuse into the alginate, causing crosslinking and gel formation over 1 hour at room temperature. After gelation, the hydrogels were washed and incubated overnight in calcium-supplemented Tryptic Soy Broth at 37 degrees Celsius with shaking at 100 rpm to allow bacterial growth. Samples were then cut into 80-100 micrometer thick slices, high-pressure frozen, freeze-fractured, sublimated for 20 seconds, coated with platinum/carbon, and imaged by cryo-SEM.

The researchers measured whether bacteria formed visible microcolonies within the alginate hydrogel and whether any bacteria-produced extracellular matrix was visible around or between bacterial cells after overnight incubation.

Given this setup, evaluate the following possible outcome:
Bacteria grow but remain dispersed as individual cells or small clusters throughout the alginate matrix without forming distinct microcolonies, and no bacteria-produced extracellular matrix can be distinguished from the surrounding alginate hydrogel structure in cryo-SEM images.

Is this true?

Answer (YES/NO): NO